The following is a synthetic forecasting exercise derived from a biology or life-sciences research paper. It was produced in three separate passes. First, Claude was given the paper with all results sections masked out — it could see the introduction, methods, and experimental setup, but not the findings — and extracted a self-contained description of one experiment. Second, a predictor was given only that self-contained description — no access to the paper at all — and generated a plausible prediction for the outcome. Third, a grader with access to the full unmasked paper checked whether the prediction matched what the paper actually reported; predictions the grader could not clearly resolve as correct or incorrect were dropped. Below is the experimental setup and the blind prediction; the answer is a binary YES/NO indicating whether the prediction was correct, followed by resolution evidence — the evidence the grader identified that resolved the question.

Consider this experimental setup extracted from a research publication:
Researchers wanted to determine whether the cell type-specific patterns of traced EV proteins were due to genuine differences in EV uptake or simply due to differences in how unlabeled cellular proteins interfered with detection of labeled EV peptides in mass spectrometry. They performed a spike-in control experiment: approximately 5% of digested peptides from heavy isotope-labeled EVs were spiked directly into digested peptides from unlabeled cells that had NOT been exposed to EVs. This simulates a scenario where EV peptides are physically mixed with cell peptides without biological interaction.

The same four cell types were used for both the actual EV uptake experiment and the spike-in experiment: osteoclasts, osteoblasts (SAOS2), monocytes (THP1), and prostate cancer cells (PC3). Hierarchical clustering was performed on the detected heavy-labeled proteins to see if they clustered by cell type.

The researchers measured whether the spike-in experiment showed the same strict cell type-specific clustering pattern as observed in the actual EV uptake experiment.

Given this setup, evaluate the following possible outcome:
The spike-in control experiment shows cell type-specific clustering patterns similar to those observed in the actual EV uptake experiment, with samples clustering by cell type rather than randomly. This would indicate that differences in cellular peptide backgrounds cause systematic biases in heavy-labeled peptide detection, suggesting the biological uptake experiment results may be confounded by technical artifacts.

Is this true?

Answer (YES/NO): NO